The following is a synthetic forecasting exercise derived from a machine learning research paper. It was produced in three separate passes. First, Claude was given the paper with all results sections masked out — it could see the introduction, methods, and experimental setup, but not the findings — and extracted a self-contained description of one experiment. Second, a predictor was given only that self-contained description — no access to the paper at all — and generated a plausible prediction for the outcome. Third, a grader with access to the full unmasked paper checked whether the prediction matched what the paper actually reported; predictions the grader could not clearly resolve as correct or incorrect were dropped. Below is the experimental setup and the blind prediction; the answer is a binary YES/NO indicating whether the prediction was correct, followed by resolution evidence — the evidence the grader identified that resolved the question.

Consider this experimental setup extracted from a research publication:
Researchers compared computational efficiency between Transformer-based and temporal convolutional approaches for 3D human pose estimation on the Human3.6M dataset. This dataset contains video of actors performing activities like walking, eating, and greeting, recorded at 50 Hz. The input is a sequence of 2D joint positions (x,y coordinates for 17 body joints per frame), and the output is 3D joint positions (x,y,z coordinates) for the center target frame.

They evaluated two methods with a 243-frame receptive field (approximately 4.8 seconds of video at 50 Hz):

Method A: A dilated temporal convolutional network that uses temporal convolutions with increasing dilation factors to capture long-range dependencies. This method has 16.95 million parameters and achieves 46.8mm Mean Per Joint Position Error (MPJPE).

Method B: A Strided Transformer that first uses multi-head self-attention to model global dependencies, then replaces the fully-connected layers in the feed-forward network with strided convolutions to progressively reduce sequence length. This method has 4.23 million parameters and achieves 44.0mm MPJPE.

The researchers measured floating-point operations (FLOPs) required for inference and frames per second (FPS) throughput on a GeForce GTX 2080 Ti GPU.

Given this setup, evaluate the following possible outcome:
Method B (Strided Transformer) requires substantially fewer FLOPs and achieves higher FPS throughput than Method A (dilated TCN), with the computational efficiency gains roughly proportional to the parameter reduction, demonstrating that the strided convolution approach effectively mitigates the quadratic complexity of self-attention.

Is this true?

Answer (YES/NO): NO